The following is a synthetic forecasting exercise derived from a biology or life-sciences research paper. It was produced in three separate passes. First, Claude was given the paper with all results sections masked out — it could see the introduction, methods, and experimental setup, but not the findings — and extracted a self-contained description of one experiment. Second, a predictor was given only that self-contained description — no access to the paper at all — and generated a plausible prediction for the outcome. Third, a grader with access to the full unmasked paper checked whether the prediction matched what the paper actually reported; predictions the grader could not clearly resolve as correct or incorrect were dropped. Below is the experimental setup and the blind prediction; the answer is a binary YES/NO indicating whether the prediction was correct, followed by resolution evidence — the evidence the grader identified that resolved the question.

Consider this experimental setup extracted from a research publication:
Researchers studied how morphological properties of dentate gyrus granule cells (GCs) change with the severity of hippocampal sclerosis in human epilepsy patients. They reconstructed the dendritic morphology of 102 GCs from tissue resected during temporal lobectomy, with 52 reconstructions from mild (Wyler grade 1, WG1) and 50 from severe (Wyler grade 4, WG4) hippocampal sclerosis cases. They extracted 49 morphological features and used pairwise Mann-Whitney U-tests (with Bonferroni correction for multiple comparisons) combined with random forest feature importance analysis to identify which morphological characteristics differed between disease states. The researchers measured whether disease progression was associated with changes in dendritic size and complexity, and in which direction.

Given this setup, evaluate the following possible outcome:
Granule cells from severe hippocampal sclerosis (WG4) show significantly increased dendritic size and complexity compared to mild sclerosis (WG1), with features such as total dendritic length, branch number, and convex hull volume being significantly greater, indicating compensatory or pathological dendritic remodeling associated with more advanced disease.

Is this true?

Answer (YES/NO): NO